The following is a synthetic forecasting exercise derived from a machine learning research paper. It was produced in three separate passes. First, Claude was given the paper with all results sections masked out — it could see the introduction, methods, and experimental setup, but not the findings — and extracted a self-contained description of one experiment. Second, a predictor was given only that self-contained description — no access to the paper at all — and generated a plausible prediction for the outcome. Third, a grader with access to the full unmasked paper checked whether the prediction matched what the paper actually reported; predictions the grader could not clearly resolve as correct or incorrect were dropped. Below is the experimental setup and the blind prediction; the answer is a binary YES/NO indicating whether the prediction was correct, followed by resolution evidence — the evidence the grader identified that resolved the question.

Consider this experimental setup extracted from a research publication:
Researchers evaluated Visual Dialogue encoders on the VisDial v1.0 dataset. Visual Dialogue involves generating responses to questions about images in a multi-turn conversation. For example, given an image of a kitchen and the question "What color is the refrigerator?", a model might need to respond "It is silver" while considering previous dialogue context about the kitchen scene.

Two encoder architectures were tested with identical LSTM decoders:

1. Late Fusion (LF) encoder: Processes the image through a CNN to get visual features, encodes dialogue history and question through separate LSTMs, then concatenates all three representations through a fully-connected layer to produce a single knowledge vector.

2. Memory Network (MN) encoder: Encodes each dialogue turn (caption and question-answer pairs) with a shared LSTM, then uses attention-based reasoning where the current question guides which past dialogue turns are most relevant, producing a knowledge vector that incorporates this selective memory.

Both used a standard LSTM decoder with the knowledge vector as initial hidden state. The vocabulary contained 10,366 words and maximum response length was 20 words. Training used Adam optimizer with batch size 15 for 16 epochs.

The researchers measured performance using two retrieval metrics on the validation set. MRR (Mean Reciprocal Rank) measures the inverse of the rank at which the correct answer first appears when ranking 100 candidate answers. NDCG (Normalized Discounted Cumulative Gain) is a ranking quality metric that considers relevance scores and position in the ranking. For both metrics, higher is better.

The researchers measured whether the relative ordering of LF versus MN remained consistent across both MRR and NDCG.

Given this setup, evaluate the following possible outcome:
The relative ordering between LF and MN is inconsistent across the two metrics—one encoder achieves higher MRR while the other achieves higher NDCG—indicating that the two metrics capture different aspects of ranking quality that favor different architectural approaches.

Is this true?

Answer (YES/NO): YES